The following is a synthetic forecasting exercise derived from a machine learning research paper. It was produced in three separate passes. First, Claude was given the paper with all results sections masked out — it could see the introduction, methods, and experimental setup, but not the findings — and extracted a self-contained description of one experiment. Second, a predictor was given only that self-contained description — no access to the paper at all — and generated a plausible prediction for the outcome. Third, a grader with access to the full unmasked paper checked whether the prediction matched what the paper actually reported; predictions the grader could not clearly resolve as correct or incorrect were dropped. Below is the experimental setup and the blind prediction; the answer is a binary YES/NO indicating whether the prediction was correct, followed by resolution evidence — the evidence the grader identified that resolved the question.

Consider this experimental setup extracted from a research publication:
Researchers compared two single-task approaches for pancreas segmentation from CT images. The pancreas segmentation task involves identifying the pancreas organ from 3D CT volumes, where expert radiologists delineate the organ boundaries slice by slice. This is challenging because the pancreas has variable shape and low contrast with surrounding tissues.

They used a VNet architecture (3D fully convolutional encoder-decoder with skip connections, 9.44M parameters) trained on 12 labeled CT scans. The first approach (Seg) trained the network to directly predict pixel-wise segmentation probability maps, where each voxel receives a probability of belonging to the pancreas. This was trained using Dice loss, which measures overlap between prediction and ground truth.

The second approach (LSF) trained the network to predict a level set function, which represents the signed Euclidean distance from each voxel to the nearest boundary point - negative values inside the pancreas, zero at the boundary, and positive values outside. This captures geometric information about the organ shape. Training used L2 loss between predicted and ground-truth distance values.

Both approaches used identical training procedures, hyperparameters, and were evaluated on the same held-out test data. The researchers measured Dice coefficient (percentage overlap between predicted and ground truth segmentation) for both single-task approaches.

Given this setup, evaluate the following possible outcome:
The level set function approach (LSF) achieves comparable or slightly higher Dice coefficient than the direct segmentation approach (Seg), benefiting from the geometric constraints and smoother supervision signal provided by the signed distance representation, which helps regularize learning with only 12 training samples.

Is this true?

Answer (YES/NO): YES